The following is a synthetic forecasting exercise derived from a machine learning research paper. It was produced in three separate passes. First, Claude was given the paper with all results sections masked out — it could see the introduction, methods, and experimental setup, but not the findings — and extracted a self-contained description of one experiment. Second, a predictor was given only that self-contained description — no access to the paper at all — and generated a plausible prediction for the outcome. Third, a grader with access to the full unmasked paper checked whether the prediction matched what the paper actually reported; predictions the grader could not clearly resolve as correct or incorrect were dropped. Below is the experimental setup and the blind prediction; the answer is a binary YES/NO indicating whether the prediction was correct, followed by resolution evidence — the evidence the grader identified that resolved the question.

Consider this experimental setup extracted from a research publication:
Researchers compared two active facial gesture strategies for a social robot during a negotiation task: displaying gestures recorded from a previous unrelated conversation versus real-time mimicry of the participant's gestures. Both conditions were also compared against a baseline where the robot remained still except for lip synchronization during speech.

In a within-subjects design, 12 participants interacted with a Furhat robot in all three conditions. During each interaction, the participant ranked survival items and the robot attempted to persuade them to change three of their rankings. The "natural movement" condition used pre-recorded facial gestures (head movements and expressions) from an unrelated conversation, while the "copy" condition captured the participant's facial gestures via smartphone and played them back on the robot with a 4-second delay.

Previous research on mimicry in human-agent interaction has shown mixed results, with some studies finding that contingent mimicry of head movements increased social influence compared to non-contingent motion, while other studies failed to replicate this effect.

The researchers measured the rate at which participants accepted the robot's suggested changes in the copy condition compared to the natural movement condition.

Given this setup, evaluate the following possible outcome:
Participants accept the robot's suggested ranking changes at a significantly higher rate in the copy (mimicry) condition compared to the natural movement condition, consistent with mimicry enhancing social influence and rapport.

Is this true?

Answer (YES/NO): NO